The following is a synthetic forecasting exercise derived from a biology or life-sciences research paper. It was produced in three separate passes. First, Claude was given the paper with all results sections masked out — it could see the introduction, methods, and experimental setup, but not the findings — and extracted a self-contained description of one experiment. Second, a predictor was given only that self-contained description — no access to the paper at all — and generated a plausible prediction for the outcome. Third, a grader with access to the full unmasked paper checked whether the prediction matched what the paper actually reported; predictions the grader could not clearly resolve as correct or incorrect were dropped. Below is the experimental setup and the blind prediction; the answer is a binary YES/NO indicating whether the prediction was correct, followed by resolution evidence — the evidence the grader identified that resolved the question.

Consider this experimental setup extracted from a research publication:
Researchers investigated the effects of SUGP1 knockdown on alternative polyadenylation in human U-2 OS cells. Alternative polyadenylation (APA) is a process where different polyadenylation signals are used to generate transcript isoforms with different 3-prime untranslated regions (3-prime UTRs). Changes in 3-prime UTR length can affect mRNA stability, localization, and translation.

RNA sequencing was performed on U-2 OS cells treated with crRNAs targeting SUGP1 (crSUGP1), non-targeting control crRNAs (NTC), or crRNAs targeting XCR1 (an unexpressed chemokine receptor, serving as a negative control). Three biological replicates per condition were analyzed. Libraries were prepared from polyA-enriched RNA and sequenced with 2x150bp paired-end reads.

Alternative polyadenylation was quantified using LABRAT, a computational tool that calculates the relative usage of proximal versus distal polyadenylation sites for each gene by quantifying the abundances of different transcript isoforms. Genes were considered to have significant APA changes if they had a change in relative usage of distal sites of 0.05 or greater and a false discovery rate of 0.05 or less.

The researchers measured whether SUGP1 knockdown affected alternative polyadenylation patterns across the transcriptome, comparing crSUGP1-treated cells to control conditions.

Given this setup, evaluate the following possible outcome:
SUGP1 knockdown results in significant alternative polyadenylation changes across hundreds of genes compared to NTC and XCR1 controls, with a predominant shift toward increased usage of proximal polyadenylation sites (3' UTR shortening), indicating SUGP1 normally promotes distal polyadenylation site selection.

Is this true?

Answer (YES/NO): NO